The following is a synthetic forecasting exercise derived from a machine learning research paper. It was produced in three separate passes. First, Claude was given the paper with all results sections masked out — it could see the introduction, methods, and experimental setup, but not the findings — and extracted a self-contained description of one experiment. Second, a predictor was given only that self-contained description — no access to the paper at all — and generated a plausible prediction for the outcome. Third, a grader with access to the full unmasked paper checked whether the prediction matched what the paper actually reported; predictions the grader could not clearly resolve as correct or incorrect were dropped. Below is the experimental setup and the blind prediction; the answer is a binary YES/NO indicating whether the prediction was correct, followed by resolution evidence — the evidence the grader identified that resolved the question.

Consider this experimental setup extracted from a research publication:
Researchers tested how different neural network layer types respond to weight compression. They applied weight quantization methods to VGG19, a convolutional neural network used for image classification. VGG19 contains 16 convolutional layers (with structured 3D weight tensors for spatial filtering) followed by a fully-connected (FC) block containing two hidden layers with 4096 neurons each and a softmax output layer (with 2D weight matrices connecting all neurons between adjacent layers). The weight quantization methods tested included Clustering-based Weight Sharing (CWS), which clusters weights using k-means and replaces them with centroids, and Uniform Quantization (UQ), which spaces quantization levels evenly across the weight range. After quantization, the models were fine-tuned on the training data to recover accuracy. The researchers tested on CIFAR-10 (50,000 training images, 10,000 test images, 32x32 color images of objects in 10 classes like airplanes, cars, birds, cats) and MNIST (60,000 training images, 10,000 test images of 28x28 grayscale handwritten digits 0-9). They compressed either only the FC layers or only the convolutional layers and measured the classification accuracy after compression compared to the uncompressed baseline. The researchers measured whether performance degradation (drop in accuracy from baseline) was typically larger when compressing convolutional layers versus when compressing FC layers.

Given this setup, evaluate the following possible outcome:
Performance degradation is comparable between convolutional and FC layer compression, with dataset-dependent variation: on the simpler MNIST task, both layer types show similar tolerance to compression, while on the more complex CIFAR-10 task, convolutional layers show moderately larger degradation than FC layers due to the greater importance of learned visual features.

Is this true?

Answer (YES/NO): NO